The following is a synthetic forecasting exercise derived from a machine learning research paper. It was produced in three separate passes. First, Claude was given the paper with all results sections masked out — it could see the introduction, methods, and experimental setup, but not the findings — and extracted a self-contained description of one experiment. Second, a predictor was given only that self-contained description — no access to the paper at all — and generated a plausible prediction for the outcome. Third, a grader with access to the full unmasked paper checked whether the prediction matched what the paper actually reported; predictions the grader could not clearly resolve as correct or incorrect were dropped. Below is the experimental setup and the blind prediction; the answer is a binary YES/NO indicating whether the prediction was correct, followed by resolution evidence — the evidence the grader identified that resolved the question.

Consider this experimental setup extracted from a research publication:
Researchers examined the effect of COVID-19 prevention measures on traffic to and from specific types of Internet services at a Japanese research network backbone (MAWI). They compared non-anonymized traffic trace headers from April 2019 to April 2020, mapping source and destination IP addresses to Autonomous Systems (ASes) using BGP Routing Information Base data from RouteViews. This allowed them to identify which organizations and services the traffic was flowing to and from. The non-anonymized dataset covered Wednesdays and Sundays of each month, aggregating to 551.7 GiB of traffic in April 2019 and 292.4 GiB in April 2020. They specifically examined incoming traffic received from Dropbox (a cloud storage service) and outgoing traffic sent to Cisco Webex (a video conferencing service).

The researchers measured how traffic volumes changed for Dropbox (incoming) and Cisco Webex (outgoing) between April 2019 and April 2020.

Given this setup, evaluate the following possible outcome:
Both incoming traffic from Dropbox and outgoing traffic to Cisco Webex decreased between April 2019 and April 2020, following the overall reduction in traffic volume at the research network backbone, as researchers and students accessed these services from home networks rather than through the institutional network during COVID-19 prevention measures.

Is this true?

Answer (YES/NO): NO